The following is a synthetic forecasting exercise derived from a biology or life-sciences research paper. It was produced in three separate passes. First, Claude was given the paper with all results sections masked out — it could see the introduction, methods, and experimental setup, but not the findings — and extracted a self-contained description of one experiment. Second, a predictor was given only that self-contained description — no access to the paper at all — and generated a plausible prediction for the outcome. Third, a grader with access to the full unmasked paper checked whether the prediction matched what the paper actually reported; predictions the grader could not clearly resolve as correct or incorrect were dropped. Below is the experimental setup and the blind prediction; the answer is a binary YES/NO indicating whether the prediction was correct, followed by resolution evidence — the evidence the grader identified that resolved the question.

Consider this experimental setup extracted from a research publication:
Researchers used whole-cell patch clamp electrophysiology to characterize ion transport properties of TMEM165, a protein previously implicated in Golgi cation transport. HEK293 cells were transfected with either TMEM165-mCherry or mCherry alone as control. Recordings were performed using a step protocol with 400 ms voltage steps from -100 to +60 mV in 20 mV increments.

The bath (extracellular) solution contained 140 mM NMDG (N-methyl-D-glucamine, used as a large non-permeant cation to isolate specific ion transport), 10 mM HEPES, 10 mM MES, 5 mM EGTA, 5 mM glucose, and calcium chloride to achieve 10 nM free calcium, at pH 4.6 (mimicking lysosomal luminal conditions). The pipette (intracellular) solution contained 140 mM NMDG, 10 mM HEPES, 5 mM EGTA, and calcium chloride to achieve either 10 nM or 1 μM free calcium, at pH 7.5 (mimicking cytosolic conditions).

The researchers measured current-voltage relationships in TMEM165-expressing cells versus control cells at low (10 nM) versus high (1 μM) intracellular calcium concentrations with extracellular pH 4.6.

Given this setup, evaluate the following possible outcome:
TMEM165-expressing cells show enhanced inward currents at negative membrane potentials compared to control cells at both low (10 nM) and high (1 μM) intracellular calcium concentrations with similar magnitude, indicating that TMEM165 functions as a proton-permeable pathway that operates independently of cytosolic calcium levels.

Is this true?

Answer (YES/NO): NO